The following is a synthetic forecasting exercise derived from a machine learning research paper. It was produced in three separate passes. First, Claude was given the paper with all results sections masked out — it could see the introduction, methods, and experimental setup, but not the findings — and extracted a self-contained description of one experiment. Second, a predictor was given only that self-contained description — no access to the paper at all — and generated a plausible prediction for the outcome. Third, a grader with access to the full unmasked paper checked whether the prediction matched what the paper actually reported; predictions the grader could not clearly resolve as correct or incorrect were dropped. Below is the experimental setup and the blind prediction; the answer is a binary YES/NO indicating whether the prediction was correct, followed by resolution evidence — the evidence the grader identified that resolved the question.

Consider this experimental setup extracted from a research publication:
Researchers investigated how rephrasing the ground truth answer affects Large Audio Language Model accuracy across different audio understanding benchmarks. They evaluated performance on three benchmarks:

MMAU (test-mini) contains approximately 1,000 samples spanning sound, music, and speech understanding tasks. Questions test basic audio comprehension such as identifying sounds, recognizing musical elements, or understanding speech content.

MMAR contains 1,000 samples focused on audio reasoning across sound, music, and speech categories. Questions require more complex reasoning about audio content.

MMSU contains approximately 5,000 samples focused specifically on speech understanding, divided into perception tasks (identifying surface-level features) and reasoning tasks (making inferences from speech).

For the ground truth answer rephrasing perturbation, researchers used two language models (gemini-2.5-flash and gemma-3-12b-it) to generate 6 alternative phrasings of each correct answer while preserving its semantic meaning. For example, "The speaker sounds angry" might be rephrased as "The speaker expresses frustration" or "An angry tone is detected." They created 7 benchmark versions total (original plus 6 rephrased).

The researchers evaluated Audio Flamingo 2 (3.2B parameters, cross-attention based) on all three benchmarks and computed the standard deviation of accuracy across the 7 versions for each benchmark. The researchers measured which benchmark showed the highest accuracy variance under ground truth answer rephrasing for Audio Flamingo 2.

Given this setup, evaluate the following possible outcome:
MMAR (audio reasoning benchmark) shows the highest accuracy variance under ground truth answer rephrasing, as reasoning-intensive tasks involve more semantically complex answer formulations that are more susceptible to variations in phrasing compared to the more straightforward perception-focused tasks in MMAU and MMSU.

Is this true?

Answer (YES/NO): YES